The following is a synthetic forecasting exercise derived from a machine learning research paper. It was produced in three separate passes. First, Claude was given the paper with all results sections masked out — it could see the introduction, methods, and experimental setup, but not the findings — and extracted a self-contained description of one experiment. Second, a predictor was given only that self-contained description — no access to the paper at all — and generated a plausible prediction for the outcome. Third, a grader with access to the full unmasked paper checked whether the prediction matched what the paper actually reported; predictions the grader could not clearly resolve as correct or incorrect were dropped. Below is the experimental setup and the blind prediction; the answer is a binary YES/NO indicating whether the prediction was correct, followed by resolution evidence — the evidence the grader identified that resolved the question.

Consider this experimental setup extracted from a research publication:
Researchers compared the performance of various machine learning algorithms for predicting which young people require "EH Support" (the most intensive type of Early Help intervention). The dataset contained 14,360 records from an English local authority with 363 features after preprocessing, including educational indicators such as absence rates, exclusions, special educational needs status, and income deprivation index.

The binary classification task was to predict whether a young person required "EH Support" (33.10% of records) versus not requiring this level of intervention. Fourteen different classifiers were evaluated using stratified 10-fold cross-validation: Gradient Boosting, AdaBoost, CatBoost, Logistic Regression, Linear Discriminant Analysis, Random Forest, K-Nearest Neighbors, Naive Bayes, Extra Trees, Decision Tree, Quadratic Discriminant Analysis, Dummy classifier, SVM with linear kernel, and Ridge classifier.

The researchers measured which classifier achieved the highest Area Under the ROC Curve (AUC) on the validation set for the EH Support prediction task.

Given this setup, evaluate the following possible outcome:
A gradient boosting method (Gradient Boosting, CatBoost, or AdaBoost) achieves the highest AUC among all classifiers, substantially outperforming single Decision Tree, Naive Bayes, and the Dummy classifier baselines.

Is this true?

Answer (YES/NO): YES